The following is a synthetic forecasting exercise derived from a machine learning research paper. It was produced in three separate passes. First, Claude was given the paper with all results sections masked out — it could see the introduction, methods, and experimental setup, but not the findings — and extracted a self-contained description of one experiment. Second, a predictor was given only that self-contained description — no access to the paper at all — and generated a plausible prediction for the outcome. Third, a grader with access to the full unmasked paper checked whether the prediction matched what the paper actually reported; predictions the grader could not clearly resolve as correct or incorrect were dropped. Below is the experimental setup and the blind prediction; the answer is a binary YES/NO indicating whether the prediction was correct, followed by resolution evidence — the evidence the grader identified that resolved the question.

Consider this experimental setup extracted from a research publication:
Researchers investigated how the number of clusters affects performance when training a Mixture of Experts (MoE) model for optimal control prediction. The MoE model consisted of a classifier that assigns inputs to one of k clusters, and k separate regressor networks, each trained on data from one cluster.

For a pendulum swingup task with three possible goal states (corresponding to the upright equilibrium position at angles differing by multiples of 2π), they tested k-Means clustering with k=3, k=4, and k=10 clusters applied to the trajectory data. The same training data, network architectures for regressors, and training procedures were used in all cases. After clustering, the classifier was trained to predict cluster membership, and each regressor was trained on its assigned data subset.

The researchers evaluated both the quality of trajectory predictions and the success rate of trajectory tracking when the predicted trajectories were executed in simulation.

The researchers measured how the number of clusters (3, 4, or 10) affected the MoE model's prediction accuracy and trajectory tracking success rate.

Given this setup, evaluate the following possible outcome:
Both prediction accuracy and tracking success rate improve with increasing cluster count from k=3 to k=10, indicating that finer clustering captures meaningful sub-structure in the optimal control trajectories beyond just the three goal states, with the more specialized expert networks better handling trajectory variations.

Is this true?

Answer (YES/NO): NO